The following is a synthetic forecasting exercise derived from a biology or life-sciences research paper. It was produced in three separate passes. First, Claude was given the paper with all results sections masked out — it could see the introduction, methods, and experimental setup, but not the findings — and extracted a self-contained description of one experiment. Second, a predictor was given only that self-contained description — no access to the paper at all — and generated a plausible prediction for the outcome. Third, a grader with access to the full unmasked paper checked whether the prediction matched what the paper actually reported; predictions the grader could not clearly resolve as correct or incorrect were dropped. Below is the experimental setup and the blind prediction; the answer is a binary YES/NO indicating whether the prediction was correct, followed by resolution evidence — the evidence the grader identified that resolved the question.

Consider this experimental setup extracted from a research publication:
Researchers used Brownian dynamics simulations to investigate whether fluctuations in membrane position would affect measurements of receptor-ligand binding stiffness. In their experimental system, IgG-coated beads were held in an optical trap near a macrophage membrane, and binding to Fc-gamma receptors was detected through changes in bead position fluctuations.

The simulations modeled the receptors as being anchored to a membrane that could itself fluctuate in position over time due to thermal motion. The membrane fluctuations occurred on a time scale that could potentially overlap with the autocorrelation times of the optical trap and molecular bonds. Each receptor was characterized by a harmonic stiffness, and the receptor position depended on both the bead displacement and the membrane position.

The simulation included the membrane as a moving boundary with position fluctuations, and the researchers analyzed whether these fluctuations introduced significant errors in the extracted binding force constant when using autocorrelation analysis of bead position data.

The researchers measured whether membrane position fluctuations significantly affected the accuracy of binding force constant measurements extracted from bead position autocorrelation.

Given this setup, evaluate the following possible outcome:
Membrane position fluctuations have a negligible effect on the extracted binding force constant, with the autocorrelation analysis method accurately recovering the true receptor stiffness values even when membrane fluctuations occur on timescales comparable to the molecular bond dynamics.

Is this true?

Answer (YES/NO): YES